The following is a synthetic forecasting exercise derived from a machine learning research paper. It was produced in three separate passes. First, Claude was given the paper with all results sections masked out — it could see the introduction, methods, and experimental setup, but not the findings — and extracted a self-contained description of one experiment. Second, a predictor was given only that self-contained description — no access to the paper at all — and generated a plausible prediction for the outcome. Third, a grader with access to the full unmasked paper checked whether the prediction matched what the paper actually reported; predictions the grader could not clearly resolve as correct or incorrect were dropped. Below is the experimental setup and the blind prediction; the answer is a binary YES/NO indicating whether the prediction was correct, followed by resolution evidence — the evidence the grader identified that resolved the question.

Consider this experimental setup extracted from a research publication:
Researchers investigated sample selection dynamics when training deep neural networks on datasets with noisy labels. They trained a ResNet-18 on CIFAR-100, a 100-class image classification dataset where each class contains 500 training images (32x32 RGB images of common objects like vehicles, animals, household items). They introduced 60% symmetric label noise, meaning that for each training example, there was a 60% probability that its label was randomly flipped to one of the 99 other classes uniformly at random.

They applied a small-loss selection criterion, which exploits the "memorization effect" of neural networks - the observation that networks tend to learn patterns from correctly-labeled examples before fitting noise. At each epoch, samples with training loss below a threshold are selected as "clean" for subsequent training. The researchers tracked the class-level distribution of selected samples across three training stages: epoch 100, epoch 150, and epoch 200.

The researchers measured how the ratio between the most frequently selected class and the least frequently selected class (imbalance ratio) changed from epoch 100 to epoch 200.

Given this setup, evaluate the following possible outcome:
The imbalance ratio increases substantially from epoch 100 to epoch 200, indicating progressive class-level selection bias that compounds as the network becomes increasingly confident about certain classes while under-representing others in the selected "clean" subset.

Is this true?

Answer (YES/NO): YES